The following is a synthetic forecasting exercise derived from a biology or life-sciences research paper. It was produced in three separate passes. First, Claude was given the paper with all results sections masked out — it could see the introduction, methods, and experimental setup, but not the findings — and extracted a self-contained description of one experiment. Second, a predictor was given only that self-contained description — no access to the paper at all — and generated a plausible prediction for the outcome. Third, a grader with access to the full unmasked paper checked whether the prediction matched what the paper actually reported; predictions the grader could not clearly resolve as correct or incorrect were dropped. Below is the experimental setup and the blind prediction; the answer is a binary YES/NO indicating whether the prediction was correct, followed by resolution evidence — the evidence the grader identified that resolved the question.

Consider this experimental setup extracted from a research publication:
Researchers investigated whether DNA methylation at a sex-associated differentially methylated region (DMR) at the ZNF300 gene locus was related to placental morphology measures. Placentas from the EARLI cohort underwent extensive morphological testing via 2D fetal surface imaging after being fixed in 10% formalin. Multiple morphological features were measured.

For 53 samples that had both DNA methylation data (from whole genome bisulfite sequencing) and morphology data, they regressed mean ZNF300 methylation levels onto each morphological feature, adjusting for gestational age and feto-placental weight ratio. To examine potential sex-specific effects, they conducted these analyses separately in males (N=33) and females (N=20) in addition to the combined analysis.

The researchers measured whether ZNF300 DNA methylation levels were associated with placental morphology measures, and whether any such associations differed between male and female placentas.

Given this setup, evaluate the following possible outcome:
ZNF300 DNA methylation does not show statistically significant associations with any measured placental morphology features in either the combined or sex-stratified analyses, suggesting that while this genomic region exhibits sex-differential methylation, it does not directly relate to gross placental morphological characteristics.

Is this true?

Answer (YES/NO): NO